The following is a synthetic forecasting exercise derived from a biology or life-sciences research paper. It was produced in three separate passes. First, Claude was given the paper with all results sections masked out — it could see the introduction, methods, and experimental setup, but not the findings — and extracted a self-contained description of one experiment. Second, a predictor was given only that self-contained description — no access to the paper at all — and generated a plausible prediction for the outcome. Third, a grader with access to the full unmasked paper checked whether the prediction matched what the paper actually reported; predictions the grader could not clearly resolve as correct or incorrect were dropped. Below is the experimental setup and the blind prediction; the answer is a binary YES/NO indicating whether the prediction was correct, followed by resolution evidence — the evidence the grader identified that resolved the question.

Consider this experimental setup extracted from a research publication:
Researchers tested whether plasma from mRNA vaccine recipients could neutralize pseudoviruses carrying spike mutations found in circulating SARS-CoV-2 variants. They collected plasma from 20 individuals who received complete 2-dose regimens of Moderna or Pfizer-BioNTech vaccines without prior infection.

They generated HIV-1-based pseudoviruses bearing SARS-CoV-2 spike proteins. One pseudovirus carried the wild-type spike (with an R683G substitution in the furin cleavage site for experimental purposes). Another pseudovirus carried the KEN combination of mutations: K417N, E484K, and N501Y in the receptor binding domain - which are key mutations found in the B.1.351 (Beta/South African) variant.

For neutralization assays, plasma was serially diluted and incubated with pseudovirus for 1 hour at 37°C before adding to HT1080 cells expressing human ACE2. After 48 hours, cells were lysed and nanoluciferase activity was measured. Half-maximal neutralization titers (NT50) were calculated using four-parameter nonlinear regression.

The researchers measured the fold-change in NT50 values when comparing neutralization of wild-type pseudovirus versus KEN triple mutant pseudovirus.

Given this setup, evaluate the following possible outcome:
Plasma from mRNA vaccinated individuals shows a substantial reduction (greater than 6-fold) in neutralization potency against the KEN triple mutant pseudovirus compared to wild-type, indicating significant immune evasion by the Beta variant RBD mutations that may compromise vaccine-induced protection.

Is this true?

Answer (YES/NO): NO